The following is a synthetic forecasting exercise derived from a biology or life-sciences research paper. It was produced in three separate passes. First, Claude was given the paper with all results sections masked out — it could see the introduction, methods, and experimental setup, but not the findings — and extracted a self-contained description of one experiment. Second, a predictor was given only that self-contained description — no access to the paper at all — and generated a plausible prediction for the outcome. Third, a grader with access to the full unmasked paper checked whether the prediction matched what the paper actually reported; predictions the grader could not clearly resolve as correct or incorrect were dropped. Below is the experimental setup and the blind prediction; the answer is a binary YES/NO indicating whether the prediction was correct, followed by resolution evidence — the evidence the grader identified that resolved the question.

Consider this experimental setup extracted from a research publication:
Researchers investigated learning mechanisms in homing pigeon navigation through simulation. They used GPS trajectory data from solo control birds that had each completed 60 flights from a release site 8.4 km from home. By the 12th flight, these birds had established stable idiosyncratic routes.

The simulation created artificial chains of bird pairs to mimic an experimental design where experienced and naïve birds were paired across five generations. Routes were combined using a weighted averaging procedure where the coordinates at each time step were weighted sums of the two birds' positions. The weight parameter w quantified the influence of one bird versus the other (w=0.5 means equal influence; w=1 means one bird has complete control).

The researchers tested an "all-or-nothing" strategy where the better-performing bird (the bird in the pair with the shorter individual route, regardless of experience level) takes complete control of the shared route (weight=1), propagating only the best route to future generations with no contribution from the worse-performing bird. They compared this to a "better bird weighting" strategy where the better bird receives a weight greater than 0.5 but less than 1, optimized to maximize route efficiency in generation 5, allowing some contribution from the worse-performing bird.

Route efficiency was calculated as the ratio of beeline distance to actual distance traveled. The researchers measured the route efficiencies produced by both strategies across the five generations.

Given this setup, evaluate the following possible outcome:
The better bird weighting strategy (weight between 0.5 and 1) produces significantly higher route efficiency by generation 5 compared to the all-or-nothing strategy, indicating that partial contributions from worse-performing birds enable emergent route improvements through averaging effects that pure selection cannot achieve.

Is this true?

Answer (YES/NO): YES